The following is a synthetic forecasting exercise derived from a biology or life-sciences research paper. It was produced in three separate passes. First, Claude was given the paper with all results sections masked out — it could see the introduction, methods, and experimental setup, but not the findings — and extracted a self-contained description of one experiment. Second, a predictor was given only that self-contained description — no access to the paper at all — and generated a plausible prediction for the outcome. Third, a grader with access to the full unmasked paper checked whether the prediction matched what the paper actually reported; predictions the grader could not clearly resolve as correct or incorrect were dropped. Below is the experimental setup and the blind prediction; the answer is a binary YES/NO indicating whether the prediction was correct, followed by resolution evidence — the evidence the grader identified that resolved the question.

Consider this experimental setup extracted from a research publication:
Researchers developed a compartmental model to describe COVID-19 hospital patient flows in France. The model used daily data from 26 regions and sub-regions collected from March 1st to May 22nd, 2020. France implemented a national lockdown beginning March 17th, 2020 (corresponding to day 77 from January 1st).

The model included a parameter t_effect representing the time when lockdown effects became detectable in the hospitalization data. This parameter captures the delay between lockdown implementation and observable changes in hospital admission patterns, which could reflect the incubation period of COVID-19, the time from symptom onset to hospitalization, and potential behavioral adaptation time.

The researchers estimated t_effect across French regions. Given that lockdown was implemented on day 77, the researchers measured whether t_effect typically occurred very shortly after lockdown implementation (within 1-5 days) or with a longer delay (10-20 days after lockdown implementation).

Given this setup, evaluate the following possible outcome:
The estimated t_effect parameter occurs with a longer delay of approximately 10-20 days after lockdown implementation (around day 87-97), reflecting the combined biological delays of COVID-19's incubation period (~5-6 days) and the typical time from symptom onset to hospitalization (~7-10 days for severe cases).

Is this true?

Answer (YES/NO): YES